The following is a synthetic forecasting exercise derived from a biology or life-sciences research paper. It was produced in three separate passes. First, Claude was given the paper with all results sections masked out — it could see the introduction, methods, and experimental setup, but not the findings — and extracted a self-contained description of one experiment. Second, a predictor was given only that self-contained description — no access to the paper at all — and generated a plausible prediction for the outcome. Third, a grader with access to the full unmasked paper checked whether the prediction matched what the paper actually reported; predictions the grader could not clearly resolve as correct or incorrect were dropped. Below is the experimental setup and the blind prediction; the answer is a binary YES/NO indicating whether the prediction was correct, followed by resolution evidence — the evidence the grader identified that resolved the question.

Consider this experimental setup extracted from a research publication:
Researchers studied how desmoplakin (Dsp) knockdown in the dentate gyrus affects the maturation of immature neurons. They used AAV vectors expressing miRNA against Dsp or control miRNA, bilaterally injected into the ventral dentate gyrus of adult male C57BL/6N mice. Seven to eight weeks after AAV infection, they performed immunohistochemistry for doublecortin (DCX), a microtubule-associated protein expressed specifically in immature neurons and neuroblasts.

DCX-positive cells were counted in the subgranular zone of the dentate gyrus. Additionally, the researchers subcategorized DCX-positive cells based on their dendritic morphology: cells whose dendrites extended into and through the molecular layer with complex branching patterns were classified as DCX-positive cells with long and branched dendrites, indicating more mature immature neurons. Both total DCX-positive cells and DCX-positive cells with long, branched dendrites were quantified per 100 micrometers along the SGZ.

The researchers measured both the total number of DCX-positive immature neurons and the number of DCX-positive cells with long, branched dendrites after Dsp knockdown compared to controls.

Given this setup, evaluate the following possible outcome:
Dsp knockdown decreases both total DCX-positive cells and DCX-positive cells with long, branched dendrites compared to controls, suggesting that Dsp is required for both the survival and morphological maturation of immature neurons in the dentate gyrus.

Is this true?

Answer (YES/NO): YES